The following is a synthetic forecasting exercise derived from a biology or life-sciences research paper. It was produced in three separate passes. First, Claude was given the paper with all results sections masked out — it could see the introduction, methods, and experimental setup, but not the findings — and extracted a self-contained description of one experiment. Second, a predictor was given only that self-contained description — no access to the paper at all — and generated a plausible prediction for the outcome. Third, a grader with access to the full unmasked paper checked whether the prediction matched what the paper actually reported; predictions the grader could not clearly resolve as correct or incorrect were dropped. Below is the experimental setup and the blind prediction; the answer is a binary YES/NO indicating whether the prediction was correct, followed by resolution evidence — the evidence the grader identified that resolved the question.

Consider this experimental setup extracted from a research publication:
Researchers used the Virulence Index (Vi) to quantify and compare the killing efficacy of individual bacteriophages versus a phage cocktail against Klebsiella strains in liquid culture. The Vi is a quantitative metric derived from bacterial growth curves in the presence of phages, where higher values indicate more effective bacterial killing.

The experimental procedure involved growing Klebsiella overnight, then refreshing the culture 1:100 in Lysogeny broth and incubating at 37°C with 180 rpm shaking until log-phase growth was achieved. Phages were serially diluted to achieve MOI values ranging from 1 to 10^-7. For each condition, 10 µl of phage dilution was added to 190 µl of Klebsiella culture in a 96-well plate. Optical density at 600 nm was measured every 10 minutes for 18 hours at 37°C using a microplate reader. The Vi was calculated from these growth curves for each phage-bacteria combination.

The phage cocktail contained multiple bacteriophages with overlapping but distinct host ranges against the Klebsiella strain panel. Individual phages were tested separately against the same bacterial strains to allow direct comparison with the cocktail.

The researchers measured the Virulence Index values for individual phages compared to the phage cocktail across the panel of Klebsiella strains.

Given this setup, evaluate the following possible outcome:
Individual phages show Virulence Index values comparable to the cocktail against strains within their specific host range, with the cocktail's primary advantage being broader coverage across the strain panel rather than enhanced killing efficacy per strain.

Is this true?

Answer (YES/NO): NO